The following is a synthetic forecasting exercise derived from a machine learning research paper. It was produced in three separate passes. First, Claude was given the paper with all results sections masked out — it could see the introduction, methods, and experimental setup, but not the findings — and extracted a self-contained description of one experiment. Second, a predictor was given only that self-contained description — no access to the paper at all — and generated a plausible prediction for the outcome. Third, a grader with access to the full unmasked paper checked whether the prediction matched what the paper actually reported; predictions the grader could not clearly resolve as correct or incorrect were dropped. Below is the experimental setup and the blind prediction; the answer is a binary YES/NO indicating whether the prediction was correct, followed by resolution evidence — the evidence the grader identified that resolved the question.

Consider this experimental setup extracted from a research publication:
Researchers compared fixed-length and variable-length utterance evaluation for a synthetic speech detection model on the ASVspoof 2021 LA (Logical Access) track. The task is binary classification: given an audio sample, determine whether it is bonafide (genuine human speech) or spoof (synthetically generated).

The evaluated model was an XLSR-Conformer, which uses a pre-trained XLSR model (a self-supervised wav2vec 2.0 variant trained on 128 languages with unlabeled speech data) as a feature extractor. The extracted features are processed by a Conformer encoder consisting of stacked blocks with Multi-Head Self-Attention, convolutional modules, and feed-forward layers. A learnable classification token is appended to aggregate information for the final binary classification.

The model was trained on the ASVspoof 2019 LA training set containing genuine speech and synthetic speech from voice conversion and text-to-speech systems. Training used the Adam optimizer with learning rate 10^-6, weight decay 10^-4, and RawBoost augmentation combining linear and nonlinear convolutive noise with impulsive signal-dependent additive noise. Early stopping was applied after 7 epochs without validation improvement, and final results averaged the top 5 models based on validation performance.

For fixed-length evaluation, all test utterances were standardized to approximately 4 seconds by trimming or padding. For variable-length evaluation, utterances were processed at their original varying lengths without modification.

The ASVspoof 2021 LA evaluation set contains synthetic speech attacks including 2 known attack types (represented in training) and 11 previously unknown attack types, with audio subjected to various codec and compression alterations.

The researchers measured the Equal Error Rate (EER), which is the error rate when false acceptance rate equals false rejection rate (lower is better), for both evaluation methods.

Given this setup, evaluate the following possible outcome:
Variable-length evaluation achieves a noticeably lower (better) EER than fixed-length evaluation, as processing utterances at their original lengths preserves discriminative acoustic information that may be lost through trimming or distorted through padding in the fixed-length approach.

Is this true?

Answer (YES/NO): YES